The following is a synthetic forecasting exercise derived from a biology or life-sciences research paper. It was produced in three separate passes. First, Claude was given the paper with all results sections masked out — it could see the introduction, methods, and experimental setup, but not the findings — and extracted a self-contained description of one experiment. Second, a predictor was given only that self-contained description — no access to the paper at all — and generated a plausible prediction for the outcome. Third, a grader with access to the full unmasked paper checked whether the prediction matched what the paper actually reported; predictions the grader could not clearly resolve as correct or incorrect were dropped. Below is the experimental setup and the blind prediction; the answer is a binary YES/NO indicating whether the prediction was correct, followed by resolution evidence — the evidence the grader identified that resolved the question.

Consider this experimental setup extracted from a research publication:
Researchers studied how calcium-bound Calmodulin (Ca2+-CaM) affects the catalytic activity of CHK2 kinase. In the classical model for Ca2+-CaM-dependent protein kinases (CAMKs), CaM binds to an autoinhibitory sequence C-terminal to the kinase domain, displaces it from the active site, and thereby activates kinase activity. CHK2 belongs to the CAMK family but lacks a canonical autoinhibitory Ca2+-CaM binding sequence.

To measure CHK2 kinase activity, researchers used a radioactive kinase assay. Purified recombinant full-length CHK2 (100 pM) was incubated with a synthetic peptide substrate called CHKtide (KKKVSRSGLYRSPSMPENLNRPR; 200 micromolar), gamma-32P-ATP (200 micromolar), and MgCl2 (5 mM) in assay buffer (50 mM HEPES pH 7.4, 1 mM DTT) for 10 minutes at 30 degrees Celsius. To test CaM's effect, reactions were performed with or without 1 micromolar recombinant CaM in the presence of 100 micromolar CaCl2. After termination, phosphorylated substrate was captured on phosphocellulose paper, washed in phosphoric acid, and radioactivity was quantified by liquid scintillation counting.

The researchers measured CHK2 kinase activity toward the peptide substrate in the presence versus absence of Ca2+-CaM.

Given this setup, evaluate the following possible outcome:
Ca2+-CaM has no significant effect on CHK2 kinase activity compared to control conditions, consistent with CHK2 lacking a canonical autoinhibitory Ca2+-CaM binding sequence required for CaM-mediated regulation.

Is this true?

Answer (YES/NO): NO